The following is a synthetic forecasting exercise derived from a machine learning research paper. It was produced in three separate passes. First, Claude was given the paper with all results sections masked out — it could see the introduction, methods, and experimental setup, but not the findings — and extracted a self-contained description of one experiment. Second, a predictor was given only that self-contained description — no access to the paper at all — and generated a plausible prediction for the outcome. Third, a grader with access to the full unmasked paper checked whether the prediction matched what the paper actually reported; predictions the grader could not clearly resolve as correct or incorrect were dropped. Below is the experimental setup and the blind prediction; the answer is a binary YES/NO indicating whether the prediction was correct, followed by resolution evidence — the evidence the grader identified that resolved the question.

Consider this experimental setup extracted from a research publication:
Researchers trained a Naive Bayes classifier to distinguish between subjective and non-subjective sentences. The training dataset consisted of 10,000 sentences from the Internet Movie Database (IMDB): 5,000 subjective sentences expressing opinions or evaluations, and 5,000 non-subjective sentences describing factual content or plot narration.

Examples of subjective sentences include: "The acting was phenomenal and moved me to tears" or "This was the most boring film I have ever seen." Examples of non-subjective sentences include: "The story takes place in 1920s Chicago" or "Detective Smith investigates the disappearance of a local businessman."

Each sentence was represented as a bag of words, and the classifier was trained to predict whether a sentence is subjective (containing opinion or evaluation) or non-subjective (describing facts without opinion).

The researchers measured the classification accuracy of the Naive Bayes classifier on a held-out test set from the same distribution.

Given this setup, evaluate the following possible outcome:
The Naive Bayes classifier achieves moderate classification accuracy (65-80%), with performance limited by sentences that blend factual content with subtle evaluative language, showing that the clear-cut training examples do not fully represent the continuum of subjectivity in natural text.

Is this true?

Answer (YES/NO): NO